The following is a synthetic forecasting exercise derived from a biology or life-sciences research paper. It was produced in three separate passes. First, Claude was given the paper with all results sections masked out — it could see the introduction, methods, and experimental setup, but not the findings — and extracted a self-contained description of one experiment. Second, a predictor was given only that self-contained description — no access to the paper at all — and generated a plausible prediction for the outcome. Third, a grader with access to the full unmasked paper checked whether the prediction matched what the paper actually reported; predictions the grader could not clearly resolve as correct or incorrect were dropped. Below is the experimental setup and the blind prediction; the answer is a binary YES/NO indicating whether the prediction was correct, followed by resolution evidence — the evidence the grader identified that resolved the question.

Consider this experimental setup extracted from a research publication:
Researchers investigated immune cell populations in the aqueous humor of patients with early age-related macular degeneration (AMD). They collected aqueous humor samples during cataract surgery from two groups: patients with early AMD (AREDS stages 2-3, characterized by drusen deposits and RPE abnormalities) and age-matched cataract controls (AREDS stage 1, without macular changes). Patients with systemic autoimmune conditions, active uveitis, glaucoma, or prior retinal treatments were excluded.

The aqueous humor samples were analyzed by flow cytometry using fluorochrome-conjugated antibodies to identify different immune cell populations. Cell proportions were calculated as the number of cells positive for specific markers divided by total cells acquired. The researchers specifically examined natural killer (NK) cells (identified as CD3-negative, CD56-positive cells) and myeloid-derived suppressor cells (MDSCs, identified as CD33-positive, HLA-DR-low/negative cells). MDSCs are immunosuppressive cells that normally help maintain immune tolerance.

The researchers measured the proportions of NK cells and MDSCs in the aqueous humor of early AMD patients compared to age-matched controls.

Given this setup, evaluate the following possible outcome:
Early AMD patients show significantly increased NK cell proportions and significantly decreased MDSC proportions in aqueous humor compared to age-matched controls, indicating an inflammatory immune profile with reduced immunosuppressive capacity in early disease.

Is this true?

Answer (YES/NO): YES